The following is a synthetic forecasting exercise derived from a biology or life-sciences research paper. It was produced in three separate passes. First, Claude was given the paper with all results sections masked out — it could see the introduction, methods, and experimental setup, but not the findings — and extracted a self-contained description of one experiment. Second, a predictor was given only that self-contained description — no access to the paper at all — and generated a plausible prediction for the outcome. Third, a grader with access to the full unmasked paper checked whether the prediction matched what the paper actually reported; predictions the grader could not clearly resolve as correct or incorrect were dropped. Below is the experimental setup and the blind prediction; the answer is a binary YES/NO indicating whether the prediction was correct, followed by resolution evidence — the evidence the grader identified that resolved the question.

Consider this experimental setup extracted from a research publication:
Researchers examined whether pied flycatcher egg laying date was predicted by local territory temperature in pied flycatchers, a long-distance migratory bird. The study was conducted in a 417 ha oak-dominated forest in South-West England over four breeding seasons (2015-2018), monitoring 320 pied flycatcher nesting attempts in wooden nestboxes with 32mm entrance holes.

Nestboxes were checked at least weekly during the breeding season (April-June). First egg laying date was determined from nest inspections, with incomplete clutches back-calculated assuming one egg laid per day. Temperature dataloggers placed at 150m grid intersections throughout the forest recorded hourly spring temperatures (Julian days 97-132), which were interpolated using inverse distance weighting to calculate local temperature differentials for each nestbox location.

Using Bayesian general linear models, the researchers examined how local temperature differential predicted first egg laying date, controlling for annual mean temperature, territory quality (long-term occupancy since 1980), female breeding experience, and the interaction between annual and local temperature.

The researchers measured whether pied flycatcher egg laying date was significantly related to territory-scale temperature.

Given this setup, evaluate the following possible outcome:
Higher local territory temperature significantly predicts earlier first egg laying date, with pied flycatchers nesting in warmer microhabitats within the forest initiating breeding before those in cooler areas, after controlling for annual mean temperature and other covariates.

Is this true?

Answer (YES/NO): NO